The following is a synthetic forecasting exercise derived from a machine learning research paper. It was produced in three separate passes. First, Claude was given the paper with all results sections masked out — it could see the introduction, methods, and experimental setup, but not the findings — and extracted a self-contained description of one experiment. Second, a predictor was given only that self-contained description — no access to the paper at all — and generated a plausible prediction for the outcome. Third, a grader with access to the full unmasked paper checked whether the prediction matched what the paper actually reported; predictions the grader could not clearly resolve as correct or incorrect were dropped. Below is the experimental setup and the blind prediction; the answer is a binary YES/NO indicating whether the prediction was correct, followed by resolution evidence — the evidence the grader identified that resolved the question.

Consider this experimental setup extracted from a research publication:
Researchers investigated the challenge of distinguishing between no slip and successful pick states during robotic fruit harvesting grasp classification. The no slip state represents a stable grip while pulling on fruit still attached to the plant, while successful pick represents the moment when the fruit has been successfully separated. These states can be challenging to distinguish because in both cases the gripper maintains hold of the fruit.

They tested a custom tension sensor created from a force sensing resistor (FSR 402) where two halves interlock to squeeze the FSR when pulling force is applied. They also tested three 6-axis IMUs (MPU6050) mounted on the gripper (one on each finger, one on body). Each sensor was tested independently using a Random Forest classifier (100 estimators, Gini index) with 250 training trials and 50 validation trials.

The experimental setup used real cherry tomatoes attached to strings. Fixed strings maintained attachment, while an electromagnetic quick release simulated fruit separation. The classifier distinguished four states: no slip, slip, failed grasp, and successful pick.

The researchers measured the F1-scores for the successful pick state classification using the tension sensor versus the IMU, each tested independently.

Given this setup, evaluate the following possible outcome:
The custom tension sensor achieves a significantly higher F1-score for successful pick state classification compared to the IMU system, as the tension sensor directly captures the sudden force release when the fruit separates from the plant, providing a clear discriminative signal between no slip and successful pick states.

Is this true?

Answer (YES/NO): YES